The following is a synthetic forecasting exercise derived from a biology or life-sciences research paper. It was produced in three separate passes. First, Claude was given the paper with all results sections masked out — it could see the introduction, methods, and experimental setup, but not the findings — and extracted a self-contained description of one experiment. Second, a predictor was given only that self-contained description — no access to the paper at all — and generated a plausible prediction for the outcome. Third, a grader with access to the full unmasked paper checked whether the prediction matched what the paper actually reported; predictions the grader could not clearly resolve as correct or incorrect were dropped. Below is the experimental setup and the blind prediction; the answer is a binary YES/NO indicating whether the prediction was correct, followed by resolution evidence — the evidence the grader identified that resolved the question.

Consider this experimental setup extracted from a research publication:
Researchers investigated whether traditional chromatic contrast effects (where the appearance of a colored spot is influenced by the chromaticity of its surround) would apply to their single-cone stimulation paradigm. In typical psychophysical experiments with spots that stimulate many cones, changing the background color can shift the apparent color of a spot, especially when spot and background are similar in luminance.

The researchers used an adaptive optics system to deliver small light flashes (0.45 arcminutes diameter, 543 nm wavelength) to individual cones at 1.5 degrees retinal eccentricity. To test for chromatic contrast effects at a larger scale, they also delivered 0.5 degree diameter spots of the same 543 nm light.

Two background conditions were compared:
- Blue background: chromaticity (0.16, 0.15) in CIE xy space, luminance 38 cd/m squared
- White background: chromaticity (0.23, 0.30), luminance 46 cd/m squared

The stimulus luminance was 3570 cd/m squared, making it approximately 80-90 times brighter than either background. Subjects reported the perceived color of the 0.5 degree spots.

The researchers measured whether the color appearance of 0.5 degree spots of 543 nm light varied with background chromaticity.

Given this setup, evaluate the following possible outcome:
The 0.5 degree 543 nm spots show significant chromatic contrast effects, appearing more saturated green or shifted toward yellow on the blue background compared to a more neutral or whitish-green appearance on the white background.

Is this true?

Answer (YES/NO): NO